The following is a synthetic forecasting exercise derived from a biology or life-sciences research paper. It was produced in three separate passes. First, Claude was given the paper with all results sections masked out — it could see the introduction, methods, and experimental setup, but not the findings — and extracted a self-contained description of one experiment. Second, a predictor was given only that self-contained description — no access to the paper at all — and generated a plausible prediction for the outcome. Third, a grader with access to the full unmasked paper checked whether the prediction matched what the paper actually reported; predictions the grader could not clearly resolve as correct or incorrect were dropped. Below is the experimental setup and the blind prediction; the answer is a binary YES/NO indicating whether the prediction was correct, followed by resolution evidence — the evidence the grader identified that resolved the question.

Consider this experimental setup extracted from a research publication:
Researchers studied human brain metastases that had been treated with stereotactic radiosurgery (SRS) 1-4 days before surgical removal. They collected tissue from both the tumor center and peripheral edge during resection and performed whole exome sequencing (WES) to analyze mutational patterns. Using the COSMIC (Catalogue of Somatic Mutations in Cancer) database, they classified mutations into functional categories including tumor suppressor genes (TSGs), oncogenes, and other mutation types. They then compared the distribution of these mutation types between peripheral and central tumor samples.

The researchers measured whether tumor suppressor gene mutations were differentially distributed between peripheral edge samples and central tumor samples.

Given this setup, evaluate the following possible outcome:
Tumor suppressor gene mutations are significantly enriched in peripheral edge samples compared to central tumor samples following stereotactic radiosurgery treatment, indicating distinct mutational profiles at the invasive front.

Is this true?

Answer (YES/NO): YES